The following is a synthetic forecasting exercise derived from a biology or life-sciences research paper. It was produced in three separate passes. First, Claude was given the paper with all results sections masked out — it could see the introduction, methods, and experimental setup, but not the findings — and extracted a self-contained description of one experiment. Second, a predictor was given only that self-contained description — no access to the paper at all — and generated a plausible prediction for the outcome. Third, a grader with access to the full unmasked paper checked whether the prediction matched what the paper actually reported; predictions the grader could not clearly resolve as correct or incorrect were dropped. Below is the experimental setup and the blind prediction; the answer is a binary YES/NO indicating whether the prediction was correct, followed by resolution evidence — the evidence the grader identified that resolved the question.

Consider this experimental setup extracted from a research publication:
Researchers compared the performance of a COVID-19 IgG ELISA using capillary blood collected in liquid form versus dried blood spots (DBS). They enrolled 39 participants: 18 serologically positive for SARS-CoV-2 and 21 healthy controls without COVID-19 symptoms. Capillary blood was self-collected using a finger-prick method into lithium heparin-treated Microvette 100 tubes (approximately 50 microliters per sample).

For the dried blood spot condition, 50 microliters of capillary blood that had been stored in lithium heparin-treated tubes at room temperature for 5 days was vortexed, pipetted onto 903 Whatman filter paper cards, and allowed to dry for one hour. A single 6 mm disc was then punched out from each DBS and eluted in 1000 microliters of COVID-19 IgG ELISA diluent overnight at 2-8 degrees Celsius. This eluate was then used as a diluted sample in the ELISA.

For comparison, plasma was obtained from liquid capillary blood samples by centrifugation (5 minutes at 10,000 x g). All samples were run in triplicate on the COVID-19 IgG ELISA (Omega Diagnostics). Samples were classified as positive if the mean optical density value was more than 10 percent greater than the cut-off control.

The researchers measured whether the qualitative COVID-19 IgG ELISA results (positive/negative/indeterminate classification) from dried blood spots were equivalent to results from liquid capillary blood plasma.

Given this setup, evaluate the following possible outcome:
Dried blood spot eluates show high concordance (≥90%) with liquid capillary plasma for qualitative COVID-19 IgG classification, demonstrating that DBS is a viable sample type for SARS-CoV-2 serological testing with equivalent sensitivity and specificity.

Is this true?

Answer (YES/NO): YES